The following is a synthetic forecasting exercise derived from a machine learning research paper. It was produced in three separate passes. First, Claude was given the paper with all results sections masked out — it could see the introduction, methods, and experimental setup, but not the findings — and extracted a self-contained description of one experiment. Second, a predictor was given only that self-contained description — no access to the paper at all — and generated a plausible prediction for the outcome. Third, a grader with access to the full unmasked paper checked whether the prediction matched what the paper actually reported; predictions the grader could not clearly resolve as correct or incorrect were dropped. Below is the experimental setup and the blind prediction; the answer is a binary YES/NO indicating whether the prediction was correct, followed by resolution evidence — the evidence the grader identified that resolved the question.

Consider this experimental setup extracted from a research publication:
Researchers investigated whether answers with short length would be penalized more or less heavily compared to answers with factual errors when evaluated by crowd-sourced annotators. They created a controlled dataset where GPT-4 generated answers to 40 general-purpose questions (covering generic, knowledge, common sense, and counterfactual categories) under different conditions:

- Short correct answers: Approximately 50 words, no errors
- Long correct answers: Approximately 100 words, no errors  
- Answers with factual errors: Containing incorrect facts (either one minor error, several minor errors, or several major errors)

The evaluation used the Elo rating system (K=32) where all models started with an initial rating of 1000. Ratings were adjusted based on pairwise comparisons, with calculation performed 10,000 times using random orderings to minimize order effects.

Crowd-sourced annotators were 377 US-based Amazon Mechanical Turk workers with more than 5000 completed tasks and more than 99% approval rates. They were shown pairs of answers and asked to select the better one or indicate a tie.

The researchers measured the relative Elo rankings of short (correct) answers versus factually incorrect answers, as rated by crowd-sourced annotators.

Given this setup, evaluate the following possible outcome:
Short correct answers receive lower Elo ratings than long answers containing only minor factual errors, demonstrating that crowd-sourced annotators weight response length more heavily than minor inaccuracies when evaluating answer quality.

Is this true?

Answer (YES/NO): YES